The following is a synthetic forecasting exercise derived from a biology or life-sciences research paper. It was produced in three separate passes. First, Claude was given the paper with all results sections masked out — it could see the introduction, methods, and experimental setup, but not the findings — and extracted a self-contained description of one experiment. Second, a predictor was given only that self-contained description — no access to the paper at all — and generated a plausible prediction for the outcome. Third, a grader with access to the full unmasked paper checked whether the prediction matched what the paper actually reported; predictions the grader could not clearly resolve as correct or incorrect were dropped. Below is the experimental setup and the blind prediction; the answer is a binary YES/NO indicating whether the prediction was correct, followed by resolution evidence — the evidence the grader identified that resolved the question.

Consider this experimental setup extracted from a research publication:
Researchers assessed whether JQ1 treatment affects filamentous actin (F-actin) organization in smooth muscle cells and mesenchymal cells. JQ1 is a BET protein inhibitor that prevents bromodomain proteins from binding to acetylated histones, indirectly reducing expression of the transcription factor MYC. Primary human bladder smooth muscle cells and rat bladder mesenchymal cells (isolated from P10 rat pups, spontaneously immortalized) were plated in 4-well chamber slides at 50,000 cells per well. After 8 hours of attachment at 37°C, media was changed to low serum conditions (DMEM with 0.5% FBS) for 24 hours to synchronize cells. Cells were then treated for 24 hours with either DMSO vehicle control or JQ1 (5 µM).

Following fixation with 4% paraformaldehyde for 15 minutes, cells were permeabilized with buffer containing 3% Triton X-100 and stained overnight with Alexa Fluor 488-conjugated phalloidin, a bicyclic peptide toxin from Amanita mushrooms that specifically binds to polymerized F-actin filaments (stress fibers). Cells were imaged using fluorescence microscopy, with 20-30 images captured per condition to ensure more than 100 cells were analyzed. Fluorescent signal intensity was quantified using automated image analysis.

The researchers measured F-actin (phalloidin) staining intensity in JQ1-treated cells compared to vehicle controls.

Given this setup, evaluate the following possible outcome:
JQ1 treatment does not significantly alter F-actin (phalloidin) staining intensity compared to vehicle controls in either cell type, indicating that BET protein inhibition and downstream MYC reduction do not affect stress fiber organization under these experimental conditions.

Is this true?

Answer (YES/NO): NO